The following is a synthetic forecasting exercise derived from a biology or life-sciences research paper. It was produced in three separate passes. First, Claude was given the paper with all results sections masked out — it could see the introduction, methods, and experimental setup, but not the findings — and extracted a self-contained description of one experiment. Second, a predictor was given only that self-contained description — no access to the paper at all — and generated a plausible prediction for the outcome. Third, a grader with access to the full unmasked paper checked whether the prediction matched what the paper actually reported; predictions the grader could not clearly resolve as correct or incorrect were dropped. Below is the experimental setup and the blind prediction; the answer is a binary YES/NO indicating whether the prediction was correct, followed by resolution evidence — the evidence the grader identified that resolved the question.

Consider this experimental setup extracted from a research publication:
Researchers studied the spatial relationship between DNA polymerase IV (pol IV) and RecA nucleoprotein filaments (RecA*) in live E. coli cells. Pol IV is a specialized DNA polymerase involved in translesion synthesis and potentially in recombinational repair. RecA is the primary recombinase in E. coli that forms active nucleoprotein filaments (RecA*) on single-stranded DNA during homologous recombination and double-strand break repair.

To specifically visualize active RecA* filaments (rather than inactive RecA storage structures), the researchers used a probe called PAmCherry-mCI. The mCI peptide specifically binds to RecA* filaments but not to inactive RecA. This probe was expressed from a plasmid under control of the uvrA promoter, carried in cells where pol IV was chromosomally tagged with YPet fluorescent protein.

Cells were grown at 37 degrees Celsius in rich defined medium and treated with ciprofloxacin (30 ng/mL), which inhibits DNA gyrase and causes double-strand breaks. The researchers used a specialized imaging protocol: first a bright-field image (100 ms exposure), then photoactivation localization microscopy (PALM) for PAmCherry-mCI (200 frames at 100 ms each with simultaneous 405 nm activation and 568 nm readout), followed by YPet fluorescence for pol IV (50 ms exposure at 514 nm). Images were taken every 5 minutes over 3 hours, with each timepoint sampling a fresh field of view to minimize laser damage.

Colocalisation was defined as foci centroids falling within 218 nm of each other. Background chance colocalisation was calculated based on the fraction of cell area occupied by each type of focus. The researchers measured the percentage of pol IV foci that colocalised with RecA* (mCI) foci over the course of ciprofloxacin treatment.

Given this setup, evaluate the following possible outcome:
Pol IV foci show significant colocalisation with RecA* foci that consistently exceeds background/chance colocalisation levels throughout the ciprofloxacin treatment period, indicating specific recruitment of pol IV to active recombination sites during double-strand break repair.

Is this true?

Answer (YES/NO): NO